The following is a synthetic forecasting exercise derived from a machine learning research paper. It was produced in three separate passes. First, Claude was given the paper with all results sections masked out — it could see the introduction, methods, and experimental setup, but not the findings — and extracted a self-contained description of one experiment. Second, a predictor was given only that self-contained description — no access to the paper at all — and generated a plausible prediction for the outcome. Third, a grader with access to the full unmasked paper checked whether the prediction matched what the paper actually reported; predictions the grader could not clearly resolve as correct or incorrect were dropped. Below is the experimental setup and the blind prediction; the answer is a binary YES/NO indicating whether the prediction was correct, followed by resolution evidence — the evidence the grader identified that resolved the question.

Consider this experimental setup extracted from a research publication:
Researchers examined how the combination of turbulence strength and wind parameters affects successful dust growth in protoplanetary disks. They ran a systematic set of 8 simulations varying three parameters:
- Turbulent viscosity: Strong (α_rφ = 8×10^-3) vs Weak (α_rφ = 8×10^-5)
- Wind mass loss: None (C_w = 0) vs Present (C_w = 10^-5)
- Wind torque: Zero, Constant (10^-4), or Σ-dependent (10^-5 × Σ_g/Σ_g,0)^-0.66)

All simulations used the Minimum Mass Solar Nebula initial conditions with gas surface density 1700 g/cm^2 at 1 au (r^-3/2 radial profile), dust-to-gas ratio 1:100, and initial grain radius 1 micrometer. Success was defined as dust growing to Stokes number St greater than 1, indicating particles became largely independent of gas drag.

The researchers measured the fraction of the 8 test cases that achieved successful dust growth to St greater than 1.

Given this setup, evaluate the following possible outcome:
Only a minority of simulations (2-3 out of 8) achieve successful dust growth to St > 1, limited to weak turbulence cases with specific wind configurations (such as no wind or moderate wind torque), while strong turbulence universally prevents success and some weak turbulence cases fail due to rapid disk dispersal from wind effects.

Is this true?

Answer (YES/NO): NO